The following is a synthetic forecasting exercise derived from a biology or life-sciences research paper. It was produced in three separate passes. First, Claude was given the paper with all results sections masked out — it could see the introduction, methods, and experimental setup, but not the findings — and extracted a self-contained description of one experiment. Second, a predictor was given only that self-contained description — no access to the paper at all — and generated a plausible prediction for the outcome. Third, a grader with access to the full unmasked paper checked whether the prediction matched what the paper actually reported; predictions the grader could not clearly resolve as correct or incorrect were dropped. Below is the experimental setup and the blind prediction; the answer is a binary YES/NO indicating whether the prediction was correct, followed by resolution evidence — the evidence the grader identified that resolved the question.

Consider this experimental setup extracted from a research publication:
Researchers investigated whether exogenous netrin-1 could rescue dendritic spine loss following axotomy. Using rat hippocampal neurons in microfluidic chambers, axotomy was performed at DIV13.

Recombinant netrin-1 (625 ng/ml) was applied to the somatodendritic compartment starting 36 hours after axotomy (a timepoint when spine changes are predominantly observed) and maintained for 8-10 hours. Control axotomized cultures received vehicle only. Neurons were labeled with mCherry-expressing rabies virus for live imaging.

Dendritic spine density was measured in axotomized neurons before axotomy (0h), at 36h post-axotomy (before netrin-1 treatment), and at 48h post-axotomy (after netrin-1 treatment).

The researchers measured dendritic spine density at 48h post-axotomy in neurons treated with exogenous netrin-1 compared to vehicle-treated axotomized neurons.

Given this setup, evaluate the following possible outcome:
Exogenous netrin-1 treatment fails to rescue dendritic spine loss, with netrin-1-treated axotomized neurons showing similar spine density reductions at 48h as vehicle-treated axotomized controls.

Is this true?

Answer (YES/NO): NO